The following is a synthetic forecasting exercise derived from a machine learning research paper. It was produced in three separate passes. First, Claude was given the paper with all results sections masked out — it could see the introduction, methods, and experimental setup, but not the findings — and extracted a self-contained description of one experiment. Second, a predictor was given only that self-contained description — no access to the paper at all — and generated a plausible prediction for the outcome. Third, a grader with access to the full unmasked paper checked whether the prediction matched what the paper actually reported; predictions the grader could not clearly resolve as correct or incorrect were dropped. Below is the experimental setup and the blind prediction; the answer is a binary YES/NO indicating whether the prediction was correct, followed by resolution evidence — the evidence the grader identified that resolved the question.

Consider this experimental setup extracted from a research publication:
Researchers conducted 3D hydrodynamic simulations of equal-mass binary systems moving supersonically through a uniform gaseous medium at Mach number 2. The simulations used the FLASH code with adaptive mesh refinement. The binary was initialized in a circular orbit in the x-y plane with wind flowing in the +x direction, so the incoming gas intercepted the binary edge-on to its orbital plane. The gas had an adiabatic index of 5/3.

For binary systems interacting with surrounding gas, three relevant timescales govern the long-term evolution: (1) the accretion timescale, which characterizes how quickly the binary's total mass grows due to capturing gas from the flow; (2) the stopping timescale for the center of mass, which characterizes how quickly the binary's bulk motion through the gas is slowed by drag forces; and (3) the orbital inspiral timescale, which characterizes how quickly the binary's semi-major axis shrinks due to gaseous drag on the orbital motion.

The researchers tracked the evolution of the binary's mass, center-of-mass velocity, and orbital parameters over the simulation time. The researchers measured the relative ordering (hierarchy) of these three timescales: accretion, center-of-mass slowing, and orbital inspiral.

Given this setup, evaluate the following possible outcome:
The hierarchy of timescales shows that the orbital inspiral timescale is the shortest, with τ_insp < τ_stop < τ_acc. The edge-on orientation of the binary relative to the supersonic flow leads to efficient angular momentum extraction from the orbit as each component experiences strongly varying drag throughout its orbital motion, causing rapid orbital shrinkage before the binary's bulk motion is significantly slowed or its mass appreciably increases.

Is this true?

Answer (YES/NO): NO